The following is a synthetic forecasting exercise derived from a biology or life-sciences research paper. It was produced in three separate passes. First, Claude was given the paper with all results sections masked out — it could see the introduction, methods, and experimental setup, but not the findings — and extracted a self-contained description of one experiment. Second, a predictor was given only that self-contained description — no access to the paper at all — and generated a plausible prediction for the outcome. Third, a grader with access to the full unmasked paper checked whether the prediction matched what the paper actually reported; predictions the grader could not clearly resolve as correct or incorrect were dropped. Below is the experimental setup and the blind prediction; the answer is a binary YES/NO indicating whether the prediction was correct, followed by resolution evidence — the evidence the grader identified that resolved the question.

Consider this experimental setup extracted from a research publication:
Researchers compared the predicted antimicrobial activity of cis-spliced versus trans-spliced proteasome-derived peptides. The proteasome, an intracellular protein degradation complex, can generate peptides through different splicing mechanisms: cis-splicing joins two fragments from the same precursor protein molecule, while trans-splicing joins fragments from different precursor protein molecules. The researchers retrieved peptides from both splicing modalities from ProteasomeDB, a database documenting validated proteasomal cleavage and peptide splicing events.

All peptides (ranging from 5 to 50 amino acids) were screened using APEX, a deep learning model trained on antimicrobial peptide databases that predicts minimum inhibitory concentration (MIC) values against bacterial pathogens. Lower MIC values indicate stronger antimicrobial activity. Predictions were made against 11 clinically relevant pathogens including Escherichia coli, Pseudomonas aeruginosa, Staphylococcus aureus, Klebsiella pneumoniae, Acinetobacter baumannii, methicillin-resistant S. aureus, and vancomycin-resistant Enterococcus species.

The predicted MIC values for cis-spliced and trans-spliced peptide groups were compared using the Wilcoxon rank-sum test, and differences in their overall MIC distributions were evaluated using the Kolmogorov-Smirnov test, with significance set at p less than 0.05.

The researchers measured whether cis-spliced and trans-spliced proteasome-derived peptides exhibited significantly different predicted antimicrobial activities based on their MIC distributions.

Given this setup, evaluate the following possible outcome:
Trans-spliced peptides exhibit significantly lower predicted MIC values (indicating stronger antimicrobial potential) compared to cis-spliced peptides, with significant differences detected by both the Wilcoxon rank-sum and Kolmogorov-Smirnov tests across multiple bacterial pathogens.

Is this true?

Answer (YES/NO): NO